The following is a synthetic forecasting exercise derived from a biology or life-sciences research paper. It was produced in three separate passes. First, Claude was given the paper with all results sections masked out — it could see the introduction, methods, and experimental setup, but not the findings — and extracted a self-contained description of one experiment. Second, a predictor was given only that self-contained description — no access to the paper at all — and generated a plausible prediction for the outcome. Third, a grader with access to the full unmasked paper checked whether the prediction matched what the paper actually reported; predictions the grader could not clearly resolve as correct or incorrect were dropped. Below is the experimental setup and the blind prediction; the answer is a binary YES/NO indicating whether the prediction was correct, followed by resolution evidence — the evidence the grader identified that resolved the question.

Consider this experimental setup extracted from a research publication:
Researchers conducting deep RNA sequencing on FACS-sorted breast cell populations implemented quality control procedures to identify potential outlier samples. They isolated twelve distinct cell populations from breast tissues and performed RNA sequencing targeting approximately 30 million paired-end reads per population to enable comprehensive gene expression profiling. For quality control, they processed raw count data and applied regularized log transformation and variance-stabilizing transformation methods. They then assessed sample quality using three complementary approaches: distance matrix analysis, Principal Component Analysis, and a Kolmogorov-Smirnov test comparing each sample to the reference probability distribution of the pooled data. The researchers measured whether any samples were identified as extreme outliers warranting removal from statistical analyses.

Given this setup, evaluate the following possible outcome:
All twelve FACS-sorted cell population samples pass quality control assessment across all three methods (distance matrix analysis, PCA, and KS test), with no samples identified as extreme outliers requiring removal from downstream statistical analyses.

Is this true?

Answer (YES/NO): NO